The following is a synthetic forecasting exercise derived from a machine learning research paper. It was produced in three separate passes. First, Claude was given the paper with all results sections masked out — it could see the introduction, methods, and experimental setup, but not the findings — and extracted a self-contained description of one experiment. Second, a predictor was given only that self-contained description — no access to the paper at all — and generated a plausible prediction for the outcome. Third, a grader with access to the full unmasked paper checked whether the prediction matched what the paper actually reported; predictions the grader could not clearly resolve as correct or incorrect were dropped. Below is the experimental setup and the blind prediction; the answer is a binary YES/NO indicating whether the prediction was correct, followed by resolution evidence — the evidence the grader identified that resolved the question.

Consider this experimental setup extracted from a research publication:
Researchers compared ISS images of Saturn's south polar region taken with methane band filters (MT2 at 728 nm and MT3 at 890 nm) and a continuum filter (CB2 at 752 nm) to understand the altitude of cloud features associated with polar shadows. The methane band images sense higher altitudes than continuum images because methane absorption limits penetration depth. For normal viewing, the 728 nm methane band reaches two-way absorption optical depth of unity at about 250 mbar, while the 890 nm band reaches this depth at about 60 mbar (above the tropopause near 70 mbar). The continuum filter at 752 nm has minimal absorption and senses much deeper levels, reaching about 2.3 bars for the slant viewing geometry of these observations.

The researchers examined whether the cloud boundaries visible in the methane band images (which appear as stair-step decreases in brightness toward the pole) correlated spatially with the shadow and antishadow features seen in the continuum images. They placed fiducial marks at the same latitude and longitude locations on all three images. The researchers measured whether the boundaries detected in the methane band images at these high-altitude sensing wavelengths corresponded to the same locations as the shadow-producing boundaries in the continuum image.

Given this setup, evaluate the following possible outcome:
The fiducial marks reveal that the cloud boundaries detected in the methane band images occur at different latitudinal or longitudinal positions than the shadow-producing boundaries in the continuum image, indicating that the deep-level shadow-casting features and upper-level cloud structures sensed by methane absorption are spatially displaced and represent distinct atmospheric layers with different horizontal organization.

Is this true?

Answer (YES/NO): NO